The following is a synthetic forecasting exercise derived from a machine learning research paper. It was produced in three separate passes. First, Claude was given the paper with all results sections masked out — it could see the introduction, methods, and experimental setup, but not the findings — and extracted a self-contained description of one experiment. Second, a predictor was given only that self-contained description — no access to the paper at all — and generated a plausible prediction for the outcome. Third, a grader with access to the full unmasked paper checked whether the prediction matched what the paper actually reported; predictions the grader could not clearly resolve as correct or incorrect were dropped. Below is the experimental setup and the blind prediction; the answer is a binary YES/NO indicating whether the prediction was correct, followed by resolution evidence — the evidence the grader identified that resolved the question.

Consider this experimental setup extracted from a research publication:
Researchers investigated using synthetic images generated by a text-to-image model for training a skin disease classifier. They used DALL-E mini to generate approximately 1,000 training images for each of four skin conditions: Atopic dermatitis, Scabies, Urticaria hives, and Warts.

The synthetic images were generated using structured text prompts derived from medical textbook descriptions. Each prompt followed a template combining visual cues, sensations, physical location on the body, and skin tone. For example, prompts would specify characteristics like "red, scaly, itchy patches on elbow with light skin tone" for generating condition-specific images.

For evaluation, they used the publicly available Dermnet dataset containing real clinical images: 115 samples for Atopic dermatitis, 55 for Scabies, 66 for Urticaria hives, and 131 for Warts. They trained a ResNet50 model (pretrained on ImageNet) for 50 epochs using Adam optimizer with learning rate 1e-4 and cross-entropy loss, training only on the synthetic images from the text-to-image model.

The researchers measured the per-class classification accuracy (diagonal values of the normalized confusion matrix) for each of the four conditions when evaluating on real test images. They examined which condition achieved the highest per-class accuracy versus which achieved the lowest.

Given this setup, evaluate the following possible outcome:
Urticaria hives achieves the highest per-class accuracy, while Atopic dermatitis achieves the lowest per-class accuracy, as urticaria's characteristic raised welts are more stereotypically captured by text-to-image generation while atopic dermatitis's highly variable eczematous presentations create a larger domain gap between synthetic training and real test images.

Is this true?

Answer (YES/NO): NO